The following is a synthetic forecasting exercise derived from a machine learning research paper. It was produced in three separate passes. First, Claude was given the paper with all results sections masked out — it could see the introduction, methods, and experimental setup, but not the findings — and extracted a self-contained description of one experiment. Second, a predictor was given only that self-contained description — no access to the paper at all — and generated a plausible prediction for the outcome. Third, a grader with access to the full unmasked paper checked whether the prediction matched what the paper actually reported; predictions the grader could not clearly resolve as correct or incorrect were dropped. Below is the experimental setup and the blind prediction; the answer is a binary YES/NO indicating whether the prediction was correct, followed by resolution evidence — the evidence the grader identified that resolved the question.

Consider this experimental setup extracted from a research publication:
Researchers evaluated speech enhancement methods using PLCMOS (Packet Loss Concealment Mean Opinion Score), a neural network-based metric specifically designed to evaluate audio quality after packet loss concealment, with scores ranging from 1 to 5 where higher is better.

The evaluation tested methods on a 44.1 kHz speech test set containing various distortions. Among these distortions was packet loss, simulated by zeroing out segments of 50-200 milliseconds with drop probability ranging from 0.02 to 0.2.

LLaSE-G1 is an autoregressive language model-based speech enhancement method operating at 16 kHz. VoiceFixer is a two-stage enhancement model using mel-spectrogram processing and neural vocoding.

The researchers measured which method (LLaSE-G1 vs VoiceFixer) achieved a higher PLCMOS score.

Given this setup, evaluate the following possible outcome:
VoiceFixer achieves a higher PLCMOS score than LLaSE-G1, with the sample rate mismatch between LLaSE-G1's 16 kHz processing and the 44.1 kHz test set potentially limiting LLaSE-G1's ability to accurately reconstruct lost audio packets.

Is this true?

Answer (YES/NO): YES